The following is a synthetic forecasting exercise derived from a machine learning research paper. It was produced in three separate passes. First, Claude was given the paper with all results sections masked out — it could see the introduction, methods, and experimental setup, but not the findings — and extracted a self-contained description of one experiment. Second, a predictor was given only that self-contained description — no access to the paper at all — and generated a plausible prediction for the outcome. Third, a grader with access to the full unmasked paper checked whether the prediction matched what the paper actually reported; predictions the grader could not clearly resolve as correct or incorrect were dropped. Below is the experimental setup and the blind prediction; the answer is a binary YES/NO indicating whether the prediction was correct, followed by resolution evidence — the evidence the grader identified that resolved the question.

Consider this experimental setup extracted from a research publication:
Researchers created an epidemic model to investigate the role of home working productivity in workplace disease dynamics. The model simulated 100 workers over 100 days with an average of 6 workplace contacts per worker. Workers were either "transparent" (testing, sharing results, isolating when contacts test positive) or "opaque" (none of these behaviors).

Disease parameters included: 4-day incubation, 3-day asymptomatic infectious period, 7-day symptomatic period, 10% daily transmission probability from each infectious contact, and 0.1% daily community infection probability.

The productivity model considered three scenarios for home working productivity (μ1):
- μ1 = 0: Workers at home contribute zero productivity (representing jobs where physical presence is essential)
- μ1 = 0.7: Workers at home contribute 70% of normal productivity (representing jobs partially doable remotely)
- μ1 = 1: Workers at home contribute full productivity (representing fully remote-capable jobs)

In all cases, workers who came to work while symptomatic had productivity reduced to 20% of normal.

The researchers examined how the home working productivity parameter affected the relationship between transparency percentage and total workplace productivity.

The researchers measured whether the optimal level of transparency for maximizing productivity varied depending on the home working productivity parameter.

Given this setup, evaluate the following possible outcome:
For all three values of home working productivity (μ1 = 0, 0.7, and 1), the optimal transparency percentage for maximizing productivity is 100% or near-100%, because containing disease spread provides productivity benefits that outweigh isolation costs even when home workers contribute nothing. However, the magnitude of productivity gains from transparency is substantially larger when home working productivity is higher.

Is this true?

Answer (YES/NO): NO